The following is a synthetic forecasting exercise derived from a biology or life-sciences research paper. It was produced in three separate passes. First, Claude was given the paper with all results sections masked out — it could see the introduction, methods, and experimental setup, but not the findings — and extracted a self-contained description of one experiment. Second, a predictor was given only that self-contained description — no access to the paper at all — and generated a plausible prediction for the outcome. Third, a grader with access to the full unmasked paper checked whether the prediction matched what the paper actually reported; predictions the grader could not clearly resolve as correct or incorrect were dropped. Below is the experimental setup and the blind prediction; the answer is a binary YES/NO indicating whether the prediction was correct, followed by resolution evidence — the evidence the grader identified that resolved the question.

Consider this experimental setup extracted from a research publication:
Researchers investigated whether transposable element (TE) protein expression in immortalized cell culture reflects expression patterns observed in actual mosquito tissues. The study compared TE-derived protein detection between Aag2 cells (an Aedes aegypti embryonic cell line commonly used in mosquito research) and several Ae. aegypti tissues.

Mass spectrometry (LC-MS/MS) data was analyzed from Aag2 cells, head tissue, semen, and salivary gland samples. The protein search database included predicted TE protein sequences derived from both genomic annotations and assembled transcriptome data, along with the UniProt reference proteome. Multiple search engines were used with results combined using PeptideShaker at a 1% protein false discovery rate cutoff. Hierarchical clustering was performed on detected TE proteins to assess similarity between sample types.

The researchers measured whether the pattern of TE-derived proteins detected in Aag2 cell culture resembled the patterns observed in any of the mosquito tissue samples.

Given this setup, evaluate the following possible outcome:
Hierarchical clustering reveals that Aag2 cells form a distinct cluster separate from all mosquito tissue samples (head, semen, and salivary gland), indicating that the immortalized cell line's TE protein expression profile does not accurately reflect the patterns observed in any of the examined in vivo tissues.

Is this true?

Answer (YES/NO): YES